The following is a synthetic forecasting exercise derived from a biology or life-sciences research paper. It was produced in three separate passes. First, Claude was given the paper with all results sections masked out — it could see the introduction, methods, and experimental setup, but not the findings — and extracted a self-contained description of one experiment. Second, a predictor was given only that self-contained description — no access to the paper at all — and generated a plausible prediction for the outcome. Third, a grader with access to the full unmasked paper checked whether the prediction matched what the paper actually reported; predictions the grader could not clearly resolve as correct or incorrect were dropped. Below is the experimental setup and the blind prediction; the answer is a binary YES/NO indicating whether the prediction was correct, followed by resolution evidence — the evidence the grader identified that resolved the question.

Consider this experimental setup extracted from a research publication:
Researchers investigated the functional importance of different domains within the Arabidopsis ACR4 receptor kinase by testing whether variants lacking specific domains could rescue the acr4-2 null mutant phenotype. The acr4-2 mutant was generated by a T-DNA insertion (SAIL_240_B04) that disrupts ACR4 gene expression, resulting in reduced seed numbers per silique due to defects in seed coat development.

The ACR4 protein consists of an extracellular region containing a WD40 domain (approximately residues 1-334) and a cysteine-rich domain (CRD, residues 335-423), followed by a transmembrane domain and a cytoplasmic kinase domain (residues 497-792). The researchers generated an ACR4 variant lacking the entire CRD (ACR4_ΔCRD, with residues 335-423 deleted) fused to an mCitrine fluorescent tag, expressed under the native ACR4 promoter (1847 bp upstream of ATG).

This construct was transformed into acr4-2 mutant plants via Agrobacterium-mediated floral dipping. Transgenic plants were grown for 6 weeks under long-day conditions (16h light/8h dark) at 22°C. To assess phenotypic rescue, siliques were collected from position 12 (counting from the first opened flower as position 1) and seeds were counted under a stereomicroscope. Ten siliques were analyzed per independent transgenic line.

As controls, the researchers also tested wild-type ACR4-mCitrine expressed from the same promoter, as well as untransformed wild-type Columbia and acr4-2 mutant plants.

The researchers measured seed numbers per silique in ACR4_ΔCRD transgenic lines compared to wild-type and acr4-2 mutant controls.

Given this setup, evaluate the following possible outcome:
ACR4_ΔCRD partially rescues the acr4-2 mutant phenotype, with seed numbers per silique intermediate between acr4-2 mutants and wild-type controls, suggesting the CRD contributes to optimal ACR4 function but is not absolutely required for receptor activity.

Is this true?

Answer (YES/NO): NO